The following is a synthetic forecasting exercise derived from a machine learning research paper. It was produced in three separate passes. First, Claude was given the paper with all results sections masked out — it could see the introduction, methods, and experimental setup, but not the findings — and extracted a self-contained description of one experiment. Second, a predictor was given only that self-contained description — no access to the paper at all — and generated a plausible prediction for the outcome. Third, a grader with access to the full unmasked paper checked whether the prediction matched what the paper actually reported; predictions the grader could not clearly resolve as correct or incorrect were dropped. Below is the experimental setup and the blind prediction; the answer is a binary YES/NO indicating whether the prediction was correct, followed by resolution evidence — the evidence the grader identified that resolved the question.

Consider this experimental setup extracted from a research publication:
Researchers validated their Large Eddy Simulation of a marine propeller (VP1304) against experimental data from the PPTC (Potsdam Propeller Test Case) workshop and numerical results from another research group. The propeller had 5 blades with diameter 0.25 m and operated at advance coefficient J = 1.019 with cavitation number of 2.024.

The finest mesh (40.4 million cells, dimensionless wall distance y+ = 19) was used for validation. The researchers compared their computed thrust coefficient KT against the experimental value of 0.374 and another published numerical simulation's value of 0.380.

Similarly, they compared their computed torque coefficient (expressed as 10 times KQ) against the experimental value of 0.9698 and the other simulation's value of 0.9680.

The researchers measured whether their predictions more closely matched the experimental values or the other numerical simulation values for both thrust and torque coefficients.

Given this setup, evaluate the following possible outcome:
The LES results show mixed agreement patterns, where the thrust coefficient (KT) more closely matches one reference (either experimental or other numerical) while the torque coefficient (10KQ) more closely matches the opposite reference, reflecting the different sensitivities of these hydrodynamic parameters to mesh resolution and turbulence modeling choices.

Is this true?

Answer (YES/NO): NO